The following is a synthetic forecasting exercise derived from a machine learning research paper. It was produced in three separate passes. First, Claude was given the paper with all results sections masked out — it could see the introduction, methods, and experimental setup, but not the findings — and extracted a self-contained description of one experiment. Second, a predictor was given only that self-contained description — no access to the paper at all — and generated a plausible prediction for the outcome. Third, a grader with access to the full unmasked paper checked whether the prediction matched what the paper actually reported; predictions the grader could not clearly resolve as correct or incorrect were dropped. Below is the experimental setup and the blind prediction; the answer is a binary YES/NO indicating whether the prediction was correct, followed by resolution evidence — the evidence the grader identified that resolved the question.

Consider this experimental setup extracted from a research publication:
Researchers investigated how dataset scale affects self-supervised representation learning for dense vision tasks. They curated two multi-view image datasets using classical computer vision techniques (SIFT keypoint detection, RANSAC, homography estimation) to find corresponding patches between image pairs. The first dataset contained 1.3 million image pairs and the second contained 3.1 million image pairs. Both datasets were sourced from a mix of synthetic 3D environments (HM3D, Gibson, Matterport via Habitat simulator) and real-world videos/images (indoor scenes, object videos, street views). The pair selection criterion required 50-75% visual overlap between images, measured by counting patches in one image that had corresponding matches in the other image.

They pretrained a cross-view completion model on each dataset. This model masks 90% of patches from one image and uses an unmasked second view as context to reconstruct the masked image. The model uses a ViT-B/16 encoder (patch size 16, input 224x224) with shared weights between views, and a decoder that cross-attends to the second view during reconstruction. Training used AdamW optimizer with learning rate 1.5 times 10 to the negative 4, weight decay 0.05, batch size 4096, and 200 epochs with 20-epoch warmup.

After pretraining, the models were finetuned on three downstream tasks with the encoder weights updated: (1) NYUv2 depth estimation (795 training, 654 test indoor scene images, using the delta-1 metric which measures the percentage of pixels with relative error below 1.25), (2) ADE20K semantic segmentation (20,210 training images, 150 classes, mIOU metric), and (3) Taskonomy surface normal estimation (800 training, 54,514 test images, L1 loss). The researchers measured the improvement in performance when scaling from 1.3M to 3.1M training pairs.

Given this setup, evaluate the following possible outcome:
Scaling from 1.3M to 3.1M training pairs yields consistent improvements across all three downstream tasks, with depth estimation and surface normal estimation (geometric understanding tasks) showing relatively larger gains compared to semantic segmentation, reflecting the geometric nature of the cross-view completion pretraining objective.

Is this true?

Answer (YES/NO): NO